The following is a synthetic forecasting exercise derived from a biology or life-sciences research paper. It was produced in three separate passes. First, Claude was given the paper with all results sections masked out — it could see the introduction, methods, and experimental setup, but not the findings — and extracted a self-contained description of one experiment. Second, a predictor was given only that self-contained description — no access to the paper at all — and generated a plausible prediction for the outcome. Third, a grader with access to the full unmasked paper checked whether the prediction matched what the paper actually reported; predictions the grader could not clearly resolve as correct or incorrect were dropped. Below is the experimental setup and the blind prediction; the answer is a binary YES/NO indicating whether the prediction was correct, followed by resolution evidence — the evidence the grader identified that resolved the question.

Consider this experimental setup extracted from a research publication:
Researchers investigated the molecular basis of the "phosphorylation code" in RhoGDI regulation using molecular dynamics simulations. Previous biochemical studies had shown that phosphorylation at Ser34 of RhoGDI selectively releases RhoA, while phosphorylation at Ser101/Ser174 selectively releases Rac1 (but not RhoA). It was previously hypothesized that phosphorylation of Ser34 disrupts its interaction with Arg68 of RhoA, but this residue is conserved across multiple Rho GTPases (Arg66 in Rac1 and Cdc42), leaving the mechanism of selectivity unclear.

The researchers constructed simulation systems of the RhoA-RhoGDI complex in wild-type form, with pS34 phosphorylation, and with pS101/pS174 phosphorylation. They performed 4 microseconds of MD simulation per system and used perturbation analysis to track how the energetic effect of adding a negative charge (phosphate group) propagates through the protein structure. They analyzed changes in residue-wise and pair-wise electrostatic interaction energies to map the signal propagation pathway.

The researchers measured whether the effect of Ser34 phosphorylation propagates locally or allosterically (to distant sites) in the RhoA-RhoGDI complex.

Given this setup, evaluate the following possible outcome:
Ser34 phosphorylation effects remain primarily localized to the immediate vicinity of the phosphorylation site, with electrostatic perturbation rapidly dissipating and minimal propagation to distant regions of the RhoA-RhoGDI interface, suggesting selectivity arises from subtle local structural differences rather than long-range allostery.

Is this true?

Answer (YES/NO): NO